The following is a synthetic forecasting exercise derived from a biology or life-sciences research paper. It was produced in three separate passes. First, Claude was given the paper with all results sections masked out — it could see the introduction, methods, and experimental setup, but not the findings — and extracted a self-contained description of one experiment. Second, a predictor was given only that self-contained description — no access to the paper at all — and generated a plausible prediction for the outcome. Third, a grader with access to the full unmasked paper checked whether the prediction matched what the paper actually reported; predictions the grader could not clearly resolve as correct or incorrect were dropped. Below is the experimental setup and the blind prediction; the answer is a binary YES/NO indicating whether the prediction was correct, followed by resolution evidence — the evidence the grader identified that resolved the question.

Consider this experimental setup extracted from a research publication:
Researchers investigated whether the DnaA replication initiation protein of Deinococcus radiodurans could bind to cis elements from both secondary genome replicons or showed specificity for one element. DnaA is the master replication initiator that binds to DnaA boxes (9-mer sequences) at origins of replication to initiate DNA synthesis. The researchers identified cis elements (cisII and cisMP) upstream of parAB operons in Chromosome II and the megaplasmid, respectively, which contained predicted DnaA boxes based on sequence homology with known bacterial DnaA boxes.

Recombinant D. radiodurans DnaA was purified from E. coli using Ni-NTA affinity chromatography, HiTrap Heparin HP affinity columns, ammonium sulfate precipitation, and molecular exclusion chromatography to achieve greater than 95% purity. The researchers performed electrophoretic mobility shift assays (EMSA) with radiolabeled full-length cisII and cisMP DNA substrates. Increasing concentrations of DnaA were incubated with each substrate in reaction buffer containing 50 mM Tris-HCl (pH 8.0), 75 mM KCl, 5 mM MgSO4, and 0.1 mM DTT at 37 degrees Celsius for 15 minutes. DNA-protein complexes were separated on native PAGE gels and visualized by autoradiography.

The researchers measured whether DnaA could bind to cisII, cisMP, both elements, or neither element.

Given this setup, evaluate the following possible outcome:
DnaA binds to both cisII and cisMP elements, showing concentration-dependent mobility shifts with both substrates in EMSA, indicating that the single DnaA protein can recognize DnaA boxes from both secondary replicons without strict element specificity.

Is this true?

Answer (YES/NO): YES